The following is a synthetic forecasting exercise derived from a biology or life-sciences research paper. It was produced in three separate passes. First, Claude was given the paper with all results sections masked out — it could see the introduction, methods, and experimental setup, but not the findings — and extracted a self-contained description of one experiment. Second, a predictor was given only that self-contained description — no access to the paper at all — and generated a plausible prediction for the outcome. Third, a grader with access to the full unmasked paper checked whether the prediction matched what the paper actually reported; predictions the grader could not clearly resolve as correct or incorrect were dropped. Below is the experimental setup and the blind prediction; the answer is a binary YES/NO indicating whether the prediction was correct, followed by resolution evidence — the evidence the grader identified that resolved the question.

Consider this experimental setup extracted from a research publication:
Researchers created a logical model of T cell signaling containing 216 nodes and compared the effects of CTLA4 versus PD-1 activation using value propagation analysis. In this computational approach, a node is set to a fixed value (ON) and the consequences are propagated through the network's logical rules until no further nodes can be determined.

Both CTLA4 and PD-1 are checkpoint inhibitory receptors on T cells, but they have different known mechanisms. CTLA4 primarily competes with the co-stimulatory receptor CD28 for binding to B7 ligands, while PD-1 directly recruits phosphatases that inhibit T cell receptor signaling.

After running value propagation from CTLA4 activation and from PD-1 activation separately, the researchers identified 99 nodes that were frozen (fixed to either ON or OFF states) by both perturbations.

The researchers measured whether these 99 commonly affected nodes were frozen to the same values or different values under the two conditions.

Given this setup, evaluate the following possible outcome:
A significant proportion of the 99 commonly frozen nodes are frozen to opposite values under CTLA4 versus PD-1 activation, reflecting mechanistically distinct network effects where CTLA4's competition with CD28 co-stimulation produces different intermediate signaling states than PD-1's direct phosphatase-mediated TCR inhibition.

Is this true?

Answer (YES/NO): NO